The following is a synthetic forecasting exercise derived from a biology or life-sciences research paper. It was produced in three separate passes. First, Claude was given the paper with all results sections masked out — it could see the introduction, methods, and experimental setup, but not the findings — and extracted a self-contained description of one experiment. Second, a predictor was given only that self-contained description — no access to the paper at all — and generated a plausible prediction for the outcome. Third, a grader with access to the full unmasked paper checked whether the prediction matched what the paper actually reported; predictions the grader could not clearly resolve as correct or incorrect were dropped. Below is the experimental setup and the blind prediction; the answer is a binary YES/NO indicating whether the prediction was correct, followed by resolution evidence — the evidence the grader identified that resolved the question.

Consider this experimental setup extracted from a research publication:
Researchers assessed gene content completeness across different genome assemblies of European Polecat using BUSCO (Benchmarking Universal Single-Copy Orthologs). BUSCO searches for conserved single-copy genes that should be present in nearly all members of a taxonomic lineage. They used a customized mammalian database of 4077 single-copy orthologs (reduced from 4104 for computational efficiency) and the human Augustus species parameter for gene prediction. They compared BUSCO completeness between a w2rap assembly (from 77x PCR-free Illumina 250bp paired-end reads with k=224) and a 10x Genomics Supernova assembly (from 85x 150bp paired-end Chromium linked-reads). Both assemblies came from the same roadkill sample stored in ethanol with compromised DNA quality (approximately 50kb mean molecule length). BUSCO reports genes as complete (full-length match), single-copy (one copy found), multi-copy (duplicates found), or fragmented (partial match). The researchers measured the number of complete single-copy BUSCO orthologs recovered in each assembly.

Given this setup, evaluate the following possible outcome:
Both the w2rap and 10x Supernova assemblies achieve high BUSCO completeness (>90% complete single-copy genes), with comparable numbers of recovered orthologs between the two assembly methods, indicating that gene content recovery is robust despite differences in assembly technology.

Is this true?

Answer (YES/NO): NO